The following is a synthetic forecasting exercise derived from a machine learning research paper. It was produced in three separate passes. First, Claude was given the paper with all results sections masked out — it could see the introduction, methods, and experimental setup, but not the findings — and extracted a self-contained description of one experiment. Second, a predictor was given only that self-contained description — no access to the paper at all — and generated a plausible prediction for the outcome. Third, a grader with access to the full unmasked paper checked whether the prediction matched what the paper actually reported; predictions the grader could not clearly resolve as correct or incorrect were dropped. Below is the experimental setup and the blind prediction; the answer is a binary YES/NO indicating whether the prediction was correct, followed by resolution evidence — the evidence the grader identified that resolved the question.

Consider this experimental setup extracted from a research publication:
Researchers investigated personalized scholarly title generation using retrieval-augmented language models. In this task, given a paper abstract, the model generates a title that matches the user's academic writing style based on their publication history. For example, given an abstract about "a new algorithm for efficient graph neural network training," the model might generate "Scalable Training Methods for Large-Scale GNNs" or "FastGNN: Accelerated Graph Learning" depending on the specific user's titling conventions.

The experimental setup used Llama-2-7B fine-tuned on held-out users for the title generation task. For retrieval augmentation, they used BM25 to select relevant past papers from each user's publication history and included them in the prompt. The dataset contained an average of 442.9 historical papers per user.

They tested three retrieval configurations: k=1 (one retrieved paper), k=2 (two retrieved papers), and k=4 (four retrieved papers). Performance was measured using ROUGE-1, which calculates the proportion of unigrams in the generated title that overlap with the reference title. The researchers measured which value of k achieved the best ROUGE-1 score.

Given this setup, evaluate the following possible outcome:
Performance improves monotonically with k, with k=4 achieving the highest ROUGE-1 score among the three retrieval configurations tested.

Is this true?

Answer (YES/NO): NO